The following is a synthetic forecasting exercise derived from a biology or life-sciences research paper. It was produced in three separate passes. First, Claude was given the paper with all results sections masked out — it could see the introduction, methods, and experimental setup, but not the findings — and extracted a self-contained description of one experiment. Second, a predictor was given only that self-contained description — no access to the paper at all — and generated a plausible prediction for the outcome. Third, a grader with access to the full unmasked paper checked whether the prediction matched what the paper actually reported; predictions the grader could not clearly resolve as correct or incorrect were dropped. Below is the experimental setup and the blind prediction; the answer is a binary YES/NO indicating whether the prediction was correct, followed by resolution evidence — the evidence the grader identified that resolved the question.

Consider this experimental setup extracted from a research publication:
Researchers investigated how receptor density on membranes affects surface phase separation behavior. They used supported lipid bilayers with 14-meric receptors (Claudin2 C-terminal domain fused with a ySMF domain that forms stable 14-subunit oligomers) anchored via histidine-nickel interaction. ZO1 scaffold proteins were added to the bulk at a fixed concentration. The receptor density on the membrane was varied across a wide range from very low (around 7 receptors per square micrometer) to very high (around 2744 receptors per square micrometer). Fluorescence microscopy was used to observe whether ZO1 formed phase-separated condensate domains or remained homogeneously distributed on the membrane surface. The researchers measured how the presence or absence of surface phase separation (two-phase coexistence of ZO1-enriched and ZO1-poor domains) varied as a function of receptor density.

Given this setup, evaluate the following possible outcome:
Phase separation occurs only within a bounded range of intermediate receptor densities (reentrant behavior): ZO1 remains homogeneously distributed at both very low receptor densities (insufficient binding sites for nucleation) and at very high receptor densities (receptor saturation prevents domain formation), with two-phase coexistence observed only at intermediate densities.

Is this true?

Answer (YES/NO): YES